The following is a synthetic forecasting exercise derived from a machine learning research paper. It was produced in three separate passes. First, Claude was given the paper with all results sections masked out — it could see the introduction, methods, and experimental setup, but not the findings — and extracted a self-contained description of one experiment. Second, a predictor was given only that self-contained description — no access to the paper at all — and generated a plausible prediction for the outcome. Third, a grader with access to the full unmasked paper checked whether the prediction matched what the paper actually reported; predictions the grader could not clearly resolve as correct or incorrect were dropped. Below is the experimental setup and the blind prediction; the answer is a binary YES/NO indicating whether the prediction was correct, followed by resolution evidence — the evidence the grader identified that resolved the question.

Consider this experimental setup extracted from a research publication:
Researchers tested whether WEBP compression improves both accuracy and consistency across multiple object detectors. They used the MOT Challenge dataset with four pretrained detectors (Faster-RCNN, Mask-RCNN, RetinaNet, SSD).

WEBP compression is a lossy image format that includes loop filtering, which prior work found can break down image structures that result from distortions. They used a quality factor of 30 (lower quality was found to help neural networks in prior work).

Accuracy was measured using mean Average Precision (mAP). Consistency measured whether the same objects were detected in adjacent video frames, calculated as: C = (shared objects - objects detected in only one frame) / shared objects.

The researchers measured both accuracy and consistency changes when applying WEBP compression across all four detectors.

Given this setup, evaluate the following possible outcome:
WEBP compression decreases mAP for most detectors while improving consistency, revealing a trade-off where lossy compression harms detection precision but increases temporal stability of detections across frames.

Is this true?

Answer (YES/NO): NO